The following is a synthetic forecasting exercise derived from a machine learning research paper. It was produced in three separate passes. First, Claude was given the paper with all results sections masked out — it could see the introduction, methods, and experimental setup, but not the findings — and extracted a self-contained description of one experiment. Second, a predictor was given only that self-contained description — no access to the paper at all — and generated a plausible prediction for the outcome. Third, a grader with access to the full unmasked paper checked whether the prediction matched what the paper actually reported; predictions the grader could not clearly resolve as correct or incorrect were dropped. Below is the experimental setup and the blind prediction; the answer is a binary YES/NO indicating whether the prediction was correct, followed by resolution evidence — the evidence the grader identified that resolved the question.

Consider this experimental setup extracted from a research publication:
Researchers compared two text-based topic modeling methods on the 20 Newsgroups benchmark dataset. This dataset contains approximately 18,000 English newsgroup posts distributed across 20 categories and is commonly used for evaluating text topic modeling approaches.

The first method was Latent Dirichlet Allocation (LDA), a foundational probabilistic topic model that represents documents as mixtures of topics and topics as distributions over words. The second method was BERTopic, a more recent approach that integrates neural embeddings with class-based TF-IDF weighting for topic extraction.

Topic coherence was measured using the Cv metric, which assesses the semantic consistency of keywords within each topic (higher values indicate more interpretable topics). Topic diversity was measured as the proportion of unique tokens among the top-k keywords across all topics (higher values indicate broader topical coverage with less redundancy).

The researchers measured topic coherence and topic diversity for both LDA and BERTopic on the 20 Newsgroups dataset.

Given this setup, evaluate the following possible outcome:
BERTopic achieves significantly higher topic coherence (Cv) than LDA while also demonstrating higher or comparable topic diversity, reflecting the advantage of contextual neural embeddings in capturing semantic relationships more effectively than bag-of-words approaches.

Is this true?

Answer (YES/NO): YES